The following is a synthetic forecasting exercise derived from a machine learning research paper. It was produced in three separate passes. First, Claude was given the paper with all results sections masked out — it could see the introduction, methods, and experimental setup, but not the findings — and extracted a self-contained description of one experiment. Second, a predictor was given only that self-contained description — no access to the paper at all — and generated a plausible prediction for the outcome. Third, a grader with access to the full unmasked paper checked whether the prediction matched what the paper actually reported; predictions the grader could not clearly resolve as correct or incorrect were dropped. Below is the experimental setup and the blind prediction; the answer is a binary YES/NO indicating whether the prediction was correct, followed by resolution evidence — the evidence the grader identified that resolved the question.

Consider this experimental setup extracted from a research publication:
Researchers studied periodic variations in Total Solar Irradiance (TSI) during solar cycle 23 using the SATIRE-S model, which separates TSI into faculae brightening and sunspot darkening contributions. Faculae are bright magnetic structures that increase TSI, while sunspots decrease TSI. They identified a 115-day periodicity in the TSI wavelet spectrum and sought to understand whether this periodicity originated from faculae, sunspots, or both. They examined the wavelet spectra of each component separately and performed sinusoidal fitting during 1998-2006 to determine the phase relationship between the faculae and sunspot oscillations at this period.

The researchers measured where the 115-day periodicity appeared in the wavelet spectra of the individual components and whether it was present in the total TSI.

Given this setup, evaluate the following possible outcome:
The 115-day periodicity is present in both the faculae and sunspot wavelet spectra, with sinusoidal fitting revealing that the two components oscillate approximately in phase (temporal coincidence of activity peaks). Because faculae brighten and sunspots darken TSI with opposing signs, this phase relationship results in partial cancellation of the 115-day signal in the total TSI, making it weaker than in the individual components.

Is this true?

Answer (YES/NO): NO